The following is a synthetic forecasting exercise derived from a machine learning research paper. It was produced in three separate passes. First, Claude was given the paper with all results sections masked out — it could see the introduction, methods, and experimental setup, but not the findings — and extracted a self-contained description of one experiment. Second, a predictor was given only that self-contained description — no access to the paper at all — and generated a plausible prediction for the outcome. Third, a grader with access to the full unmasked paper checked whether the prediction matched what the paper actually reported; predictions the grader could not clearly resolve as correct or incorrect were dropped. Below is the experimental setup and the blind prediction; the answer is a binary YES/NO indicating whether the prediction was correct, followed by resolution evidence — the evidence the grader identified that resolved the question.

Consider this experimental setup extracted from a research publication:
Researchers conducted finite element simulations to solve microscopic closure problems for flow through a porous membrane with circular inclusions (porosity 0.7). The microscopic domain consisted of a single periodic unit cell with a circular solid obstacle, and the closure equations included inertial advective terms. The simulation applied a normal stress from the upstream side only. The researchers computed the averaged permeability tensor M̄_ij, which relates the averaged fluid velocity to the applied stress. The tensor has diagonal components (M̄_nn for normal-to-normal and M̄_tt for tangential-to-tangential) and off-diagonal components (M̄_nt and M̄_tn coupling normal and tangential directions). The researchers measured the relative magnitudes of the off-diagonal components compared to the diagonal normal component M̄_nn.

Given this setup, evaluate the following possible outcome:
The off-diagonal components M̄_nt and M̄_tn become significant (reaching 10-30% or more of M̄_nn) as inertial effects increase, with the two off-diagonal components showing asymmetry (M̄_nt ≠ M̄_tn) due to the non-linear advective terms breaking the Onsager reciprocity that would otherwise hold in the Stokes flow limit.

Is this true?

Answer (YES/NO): NO